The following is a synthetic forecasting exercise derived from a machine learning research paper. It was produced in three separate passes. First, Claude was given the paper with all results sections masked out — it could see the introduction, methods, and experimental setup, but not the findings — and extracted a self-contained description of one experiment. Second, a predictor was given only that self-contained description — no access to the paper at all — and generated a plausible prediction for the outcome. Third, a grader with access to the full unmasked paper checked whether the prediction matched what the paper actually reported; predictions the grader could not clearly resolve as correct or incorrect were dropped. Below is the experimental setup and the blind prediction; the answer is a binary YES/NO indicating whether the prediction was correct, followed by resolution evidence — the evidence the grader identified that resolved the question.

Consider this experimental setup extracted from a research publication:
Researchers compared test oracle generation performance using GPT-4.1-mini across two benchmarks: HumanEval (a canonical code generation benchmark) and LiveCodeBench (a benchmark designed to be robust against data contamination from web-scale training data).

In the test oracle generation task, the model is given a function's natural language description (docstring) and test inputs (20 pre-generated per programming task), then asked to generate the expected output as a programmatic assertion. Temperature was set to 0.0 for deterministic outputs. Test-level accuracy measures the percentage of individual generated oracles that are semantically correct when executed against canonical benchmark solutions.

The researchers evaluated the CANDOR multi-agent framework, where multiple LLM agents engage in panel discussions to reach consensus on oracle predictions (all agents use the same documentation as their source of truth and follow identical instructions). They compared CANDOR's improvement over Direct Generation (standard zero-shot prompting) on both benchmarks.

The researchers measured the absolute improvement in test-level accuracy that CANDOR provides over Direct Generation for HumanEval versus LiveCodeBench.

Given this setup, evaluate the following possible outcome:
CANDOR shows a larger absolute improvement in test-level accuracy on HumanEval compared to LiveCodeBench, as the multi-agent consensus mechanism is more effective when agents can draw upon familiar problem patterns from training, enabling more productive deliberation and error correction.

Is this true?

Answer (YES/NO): YES